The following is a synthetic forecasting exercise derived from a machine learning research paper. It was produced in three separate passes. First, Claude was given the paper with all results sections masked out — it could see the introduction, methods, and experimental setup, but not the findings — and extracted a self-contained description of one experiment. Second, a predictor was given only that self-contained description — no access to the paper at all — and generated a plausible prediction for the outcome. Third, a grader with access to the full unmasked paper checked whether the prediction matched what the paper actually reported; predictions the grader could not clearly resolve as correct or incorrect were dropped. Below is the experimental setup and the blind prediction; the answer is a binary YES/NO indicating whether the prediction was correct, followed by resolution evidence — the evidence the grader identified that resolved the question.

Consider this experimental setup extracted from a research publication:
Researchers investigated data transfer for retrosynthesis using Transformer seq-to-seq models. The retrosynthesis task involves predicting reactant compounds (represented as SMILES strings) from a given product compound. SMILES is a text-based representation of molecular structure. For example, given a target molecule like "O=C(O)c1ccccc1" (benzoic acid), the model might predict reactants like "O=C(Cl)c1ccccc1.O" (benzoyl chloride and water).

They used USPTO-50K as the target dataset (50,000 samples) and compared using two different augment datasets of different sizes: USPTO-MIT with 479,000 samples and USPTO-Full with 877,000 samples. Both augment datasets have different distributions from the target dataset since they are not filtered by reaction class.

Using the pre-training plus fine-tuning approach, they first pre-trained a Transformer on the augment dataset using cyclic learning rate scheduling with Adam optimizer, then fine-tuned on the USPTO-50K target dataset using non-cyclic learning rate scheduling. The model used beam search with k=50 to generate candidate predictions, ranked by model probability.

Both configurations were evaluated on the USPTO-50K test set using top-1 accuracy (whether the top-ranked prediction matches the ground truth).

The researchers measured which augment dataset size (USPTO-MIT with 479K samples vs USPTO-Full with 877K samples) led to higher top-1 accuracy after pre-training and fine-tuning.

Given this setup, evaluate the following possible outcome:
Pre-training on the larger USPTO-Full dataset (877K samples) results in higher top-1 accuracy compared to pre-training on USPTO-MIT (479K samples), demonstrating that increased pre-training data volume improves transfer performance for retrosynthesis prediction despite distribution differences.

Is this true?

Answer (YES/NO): YES